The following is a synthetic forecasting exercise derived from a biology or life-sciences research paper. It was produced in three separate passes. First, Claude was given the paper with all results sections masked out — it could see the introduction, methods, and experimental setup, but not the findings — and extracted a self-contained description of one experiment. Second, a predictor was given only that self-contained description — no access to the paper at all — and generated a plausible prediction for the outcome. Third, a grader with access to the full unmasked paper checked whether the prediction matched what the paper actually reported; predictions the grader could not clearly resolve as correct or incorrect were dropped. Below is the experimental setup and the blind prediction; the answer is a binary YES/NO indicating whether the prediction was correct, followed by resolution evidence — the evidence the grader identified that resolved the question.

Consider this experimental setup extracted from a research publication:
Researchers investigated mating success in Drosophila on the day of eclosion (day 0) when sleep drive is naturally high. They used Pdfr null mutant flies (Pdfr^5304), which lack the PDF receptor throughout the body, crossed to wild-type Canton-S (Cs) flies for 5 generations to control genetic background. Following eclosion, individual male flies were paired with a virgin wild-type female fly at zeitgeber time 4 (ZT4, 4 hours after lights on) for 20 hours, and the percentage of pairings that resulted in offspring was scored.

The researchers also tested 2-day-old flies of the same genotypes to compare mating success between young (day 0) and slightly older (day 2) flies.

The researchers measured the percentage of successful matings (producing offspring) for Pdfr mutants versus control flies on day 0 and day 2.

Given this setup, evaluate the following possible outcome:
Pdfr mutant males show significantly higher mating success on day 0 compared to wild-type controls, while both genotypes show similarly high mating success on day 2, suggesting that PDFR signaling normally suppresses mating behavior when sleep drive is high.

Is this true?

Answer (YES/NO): NO